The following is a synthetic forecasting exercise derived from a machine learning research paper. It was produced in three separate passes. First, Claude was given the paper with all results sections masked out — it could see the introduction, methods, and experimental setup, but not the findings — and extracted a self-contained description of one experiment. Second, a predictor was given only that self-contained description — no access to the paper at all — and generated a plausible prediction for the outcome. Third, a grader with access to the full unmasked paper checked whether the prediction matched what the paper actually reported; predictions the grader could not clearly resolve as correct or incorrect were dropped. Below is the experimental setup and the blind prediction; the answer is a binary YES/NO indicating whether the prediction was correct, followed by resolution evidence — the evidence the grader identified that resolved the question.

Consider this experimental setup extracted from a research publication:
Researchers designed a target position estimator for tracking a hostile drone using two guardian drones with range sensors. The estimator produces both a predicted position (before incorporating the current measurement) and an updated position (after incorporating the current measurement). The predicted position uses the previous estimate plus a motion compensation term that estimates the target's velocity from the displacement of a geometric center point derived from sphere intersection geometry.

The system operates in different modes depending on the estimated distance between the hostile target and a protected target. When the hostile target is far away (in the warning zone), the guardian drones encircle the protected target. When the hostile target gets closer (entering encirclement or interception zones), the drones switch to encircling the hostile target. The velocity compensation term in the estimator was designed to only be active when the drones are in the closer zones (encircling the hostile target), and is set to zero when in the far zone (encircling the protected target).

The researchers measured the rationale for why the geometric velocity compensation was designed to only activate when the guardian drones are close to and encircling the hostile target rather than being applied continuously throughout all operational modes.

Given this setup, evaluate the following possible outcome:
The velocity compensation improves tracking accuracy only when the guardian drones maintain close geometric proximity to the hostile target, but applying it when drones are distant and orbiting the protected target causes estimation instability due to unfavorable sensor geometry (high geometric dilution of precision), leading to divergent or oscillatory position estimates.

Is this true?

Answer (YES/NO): NO